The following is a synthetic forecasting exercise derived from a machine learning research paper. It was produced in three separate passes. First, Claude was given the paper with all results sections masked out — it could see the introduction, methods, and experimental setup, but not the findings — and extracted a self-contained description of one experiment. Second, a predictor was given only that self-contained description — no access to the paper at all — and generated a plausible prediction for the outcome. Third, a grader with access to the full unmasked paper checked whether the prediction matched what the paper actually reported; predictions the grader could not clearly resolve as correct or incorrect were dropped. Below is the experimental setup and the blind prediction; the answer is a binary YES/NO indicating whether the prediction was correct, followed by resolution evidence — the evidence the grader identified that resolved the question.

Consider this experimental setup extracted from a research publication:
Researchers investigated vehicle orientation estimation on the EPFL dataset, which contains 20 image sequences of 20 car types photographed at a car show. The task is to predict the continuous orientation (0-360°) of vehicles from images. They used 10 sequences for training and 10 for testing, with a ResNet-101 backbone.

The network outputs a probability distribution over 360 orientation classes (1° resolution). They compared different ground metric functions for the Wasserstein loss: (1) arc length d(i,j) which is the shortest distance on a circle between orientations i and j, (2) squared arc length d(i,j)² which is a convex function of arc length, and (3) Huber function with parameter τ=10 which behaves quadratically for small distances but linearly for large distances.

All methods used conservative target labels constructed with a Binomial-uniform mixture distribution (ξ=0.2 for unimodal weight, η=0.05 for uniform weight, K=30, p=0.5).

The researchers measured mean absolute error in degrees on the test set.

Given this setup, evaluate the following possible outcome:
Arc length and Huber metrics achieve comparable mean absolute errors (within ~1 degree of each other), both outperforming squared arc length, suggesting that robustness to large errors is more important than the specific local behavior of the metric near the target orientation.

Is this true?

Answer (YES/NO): NO